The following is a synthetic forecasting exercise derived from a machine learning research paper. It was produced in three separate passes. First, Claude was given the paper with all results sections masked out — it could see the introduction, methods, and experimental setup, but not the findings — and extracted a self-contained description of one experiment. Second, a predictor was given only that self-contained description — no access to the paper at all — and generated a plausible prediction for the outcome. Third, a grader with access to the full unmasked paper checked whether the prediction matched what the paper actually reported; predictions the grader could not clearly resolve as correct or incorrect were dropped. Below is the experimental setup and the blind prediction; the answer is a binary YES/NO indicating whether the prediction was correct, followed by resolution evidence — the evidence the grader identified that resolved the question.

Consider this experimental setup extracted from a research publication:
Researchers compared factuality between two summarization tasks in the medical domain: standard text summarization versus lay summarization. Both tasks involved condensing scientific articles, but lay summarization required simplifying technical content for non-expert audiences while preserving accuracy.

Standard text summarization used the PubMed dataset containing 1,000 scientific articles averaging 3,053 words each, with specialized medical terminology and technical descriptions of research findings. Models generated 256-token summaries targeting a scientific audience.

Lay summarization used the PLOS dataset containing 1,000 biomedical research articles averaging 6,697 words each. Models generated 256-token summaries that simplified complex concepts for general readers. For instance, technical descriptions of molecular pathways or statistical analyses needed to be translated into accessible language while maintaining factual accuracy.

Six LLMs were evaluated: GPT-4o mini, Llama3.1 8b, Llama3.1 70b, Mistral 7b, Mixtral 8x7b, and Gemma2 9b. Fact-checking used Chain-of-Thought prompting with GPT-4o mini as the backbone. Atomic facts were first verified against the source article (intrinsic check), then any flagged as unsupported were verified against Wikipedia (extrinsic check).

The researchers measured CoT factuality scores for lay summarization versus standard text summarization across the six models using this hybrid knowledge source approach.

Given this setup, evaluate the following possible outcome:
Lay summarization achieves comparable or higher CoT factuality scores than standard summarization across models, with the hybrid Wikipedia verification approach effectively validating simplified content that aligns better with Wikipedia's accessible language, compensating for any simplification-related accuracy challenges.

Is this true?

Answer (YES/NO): YES